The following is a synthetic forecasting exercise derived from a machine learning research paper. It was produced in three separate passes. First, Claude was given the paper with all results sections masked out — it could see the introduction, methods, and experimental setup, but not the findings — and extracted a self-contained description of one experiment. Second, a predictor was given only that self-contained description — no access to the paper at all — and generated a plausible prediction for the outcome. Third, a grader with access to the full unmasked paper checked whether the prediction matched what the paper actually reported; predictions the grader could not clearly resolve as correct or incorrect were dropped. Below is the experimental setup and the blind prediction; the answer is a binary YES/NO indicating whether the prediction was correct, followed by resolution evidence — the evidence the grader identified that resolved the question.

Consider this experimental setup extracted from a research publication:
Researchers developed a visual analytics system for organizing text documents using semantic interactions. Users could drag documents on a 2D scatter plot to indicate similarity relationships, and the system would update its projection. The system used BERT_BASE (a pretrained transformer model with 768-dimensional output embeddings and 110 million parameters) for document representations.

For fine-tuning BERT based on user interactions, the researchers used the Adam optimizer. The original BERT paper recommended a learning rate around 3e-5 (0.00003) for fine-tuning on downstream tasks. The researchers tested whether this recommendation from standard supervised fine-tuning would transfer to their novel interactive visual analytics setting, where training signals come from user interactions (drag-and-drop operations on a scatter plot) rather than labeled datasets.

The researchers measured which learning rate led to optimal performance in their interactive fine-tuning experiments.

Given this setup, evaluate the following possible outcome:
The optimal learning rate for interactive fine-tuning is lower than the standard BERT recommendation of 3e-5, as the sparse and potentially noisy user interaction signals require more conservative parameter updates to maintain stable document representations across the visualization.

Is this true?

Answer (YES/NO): NO